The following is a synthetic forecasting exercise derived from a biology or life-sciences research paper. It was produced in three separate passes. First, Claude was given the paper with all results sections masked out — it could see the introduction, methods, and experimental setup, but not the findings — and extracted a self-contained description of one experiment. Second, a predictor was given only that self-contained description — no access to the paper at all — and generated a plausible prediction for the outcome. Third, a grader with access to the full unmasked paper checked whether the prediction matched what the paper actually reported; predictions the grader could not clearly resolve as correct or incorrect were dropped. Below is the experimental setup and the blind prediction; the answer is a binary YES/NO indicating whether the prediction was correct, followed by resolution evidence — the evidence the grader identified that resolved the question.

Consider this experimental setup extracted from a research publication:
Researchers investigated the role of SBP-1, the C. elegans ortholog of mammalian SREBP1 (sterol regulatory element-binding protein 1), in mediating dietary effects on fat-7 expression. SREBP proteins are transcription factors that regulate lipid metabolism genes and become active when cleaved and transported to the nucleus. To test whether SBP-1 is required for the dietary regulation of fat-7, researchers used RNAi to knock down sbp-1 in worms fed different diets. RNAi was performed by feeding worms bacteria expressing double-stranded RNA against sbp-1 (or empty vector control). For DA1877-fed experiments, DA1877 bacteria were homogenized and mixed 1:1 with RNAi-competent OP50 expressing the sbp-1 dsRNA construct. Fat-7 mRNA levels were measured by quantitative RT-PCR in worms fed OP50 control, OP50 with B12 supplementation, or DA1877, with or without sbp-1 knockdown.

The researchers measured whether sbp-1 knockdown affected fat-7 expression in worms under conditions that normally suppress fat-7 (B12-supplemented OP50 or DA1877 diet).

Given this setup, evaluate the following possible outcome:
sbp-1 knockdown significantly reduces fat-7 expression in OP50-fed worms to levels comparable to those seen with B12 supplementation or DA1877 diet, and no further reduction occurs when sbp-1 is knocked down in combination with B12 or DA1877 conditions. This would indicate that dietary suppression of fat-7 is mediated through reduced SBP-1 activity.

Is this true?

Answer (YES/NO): NO